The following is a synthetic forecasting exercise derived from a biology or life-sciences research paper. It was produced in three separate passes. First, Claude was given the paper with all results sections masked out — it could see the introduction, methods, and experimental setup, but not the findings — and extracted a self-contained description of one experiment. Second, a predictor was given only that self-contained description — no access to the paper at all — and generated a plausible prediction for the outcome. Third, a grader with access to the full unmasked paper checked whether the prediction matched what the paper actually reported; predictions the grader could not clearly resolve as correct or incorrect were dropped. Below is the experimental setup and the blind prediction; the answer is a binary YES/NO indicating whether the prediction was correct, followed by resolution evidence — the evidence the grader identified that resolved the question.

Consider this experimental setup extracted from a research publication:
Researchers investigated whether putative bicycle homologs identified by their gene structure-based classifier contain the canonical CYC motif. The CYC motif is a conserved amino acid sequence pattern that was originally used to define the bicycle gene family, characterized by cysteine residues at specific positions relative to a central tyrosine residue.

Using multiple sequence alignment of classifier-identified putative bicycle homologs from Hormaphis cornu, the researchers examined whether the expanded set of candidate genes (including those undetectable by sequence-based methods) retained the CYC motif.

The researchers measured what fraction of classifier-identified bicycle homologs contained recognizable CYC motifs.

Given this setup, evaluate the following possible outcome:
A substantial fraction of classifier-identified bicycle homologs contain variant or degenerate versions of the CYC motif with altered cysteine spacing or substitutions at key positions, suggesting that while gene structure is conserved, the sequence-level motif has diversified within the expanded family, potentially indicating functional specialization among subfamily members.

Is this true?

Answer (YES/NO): NO